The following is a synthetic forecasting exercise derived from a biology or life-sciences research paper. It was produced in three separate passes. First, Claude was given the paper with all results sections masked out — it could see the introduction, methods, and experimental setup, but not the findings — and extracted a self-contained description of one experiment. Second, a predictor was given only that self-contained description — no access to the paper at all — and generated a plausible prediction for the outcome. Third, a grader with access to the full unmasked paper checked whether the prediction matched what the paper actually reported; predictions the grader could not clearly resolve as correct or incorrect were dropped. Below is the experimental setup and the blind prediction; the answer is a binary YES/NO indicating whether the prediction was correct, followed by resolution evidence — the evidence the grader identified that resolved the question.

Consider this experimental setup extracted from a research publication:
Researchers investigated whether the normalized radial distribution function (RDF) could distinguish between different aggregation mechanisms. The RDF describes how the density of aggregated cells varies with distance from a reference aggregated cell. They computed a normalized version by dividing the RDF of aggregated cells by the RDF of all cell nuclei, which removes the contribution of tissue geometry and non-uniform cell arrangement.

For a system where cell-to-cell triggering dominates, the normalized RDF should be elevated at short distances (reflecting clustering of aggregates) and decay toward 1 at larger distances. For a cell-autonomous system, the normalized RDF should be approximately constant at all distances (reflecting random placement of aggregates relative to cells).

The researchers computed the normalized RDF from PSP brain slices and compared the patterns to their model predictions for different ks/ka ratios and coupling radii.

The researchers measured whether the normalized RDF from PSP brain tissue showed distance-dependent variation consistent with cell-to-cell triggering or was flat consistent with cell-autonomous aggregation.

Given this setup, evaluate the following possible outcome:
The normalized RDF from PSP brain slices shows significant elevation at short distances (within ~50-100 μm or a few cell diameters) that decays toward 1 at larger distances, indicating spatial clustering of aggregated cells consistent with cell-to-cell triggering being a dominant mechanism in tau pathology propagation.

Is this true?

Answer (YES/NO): NO